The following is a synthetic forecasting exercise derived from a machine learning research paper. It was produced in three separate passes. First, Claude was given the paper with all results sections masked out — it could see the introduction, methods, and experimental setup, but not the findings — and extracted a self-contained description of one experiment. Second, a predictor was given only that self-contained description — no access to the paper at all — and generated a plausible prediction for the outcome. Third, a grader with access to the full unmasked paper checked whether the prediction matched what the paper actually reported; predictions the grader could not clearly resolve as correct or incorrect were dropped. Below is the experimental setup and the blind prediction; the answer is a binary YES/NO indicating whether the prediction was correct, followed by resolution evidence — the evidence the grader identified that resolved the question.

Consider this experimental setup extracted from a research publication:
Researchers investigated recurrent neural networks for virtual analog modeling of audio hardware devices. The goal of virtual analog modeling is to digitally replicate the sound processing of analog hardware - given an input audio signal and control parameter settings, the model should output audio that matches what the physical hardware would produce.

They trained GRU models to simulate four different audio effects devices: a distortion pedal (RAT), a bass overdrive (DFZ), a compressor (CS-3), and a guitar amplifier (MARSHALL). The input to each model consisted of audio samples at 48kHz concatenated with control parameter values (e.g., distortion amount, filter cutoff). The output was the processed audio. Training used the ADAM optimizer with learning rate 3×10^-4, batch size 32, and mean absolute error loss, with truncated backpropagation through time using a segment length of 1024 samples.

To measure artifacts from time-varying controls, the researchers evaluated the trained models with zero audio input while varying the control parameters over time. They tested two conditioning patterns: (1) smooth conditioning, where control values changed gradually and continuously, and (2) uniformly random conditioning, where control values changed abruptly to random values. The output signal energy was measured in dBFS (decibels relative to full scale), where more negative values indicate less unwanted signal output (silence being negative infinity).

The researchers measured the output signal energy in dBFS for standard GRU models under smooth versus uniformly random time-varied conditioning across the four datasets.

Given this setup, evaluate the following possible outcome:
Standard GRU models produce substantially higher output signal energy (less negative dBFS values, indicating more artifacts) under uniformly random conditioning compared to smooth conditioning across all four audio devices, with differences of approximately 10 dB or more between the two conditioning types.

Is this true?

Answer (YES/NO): YES